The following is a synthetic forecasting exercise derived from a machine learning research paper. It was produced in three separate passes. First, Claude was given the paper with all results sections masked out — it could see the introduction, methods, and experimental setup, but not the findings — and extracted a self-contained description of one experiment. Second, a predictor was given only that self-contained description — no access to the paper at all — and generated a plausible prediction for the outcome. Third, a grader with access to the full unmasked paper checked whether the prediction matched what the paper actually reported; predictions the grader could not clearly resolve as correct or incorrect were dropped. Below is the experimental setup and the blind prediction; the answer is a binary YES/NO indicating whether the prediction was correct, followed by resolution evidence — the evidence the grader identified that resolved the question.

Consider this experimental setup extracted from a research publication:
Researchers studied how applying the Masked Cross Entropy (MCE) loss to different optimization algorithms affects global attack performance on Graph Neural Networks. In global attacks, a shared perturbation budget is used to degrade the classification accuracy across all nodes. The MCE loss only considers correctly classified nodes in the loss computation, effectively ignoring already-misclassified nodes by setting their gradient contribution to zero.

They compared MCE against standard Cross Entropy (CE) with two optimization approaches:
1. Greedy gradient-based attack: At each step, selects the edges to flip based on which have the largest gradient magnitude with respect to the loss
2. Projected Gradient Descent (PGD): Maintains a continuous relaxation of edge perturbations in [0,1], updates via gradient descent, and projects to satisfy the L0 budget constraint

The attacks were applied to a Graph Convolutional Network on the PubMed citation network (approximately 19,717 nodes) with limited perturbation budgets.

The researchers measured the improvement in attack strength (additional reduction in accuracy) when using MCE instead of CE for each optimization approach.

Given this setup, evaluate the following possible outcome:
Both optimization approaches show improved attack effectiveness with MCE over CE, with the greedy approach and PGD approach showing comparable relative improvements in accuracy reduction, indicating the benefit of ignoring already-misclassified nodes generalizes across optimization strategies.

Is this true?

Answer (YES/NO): NO